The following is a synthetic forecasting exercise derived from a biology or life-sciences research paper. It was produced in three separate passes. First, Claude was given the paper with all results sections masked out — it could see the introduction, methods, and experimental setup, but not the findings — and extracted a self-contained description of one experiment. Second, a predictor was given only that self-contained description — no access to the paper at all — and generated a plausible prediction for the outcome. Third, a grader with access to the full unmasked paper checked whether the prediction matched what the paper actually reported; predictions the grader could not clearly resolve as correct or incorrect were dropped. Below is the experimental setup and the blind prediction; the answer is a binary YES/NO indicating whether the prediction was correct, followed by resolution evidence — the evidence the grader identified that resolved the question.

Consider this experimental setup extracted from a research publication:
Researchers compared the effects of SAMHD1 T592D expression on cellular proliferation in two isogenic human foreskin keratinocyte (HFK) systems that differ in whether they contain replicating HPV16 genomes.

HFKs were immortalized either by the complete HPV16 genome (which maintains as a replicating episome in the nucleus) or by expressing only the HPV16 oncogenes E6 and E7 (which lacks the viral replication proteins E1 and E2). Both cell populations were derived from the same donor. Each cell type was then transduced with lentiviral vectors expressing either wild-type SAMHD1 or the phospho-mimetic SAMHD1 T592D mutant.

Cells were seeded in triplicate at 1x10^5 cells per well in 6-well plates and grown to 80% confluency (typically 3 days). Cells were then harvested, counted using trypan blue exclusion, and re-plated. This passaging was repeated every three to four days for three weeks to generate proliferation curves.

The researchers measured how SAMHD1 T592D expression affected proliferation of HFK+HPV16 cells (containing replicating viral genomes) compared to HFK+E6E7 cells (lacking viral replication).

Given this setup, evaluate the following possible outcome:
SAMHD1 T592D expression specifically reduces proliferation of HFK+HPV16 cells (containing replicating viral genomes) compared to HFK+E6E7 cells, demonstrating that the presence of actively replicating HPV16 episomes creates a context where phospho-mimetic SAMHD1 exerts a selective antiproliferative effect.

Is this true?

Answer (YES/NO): YES